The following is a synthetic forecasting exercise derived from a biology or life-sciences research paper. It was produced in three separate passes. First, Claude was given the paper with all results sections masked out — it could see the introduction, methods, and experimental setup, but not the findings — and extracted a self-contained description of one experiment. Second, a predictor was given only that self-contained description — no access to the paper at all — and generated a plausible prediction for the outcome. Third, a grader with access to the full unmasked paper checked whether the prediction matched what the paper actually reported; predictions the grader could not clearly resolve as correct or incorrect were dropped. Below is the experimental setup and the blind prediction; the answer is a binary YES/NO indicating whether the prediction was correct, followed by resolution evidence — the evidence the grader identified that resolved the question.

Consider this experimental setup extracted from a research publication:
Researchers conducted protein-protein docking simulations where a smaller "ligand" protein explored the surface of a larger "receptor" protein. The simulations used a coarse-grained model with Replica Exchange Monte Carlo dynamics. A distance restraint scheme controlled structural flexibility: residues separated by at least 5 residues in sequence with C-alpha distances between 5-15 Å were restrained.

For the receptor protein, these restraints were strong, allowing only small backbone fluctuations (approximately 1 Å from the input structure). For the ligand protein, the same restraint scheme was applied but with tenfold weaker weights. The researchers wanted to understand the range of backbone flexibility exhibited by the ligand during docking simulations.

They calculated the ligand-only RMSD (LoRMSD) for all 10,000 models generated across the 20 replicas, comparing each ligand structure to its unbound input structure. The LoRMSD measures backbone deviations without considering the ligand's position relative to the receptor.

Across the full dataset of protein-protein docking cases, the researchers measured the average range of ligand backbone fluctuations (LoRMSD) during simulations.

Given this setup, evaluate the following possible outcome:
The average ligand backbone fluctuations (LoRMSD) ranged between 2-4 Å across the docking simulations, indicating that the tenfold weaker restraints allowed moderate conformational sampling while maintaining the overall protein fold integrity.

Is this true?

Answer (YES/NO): NO